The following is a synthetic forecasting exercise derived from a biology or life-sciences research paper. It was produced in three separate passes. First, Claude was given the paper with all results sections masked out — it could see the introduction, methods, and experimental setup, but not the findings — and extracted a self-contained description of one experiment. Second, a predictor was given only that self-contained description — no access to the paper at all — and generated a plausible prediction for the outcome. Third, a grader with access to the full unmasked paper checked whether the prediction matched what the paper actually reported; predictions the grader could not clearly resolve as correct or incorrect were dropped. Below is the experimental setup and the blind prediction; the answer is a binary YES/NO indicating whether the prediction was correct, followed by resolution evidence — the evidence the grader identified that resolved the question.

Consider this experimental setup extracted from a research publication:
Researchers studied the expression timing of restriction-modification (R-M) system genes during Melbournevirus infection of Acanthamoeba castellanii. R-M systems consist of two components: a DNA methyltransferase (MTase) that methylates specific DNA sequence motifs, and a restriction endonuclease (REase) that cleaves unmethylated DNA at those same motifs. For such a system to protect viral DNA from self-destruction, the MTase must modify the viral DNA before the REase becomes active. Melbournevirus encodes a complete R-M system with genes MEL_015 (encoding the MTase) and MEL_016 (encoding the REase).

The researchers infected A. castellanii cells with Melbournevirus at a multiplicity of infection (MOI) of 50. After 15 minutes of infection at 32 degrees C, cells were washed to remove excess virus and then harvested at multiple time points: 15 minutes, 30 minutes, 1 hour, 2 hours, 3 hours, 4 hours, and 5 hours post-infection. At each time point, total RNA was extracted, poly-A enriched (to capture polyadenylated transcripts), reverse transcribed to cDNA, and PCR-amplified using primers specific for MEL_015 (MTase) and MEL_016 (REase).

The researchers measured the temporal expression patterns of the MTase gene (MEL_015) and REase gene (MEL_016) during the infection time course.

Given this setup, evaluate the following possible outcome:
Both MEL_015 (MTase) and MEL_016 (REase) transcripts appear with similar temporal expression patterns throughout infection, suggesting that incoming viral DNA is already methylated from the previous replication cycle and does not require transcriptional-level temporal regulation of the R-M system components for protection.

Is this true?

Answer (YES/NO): NO